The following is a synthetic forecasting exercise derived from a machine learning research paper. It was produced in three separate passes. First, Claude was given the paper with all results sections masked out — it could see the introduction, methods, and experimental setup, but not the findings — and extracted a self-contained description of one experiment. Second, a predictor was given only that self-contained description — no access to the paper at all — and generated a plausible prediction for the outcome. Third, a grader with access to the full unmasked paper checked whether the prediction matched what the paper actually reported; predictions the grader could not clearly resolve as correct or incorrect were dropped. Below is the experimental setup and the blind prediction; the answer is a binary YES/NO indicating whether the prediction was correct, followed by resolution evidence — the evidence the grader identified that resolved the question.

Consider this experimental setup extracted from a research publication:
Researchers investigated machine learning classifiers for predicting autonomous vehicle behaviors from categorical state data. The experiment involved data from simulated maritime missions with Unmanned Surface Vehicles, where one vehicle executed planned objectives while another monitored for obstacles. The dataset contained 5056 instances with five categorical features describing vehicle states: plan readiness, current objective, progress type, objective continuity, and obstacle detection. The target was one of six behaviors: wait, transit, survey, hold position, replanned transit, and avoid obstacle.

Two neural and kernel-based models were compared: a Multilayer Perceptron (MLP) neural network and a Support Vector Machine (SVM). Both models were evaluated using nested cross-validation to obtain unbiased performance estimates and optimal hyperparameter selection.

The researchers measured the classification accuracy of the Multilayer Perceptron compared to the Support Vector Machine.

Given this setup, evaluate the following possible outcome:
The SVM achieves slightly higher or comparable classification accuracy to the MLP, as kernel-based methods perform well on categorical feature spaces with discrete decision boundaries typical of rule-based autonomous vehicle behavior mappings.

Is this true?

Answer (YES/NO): NO